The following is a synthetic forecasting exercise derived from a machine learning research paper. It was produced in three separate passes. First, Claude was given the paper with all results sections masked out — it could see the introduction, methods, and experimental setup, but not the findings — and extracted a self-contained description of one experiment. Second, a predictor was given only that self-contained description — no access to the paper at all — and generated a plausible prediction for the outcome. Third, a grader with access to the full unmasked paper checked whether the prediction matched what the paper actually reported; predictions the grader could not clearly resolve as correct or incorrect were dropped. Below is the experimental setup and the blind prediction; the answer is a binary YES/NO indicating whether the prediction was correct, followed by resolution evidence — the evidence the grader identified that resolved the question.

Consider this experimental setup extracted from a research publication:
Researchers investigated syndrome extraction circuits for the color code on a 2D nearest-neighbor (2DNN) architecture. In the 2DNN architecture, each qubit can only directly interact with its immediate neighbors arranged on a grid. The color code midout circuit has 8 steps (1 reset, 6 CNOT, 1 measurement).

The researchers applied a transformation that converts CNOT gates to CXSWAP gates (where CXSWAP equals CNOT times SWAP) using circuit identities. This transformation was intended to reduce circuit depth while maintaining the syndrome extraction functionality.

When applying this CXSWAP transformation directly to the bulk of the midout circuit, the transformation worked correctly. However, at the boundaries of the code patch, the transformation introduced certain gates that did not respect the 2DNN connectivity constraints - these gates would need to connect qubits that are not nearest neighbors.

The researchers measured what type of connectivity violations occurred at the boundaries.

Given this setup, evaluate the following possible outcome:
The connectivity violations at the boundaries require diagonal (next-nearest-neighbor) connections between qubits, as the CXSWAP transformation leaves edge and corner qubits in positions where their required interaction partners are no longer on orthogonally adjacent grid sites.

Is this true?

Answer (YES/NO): YES